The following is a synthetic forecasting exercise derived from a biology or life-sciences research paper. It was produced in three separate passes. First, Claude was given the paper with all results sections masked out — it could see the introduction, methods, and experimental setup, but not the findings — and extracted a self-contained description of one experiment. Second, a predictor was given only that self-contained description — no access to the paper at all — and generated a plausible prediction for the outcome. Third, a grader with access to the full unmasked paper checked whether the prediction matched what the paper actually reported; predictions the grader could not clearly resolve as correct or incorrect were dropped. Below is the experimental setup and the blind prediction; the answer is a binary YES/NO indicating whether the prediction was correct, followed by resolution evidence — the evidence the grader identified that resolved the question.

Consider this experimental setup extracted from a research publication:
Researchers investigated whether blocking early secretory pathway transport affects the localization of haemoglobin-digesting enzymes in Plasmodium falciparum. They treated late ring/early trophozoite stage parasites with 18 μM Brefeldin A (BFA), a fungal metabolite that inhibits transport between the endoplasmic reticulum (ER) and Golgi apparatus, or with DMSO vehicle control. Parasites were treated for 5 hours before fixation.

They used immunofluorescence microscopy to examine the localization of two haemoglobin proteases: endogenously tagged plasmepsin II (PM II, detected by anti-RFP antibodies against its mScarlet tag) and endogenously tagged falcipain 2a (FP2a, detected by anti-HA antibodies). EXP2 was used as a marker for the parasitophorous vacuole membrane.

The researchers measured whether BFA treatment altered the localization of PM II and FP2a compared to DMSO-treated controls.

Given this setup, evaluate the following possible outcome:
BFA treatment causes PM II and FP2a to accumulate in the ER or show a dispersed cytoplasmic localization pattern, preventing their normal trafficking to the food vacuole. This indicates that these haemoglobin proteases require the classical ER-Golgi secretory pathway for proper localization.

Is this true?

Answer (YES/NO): YES